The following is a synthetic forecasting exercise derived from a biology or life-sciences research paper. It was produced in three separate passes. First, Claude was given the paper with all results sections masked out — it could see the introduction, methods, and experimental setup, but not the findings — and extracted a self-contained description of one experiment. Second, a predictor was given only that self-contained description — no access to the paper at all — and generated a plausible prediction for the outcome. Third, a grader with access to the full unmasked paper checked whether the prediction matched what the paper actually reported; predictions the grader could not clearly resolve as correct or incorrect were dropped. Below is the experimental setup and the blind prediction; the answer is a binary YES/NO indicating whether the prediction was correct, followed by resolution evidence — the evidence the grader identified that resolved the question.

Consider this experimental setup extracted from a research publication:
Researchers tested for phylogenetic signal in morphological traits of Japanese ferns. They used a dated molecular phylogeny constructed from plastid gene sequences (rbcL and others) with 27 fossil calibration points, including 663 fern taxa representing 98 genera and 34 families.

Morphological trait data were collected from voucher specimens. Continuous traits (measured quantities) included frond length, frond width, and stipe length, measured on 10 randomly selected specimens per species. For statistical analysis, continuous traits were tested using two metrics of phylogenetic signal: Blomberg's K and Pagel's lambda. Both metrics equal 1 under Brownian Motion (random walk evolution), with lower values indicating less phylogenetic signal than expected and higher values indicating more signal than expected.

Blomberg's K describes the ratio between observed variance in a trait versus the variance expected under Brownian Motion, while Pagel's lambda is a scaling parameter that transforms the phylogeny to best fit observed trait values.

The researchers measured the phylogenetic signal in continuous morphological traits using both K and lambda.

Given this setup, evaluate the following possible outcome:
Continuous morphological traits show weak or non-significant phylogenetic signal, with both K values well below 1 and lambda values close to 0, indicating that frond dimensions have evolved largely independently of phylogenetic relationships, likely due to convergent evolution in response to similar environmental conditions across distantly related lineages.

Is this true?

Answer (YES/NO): NO